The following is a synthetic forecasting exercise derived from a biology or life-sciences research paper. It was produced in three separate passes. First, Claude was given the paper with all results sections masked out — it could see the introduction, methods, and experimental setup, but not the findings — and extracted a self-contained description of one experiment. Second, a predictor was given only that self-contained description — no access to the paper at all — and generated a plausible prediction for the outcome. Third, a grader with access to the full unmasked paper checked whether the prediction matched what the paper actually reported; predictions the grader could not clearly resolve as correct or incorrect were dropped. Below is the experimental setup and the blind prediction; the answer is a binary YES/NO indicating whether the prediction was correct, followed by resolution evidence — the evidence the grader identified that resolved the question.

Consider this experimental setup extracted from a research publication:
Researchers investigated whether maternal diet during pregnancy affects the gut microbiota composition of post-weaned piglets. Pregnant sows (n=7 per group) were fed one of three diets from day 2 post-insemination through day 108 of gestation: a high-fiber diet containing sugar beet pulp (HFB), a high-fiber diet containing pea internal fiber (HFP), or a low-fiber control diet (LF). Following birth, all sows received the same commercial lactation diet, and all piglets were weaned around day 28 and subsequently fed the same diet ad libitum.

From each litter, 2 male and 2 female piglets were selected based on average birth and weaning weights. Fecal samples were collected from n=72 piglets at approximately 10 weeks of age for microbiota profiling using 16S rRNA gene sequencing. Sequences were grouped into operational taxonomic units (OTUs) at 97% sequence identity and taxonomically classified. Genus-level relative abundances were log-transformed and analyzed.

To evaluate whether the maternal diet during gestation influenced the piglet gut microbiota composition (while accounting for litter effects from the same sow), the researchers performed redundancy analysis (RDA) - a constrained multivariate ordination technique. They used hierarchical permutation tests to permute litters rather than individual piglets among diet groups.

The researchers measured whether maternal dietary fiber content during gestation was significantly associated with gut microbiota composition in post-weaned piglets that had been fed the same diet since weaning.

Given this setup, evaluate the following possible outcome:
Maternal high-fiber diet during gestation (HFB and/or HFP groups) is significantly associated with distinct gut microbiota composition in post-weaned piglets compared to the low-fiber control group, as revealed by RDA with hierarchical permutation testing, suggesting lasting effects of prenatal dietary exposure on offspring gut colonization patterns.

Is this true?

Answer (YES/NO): NO